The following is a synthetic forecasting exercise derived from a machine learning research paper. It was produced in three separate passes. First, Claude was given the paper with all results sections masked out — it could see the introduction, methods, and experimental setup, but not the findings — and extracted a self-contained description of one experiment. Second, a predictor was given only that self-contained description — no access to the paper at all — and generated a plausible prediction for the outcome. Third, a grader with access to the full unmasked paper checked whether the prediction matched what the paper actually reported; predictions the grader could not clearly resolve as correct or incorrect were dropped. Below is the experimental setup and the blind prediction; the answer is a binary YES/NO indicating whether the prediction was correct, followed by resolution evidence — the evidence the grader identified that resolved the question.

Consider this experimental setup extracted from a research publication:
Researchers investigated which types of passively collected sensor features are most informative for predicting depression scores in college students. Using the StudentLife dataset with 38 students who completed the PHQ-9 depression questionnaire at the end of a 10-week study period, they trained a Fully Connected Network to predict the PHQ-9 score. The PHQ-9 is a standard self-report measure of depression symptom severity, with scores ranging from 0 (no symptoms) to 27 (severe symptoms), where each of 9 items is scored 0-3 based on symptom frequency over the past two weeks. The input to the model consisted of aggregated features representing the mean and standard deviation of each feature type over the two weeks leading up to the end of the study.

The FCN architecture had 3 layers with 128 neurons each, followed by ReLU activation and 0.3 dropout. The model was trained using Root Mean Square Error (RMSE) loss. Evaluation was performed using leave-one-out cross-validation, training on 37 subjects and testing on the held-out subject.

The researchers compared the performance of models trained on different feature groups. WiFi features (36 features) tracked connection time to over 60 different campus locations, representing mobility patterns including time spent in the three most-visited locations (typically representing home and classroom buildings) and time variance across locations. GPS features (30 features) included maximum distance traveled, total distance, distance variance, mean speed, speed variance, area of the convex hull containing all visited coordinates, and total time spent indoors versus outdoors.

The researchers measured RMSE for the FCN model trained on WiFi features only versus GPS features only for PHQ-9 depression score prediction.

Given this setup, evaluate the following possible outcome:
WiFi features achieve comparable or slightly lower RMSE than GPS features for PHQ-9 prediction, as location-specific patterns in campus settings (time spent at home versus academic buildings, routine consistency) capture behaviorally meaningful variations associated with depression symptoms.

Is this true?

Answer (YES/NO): NO